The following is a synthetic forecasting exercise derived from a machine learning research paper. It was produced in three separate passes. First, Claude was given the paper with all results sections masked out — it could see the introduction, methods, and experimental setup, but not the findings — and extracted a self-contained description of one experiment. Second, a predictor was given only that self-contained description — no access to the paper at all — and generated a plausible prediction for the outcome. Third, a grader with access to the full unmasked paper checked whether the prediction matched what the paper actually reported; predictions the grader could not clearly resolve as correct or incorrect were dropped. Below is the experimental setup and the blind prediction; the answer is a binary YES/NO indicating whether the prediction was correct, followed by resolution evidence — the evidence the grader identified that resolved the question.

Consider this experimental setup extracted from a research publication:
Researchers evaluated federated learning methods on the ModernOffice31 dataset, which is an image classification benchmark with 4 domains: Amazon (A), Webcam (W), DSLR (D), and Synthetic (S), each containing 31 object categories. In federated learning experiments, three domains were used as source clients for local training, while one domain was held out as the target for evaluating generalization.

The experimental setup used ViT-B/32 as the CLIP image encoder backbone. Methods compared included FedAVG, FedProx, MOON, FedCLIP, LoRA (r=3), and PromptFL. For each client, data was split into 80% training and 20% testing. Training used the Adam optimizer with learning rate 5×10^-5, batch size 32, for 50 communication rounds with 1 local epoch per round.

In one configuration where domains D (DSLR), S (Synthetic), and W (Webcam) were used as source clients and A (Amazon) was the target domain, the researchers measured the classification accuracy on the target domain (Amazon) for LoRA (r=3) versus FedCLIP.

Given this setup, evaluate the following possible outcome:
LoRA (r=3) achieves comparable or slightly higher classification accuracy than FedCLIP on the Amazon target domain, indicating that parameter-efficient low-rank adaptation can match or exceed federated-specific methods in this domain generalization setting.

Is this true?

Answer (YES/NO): NO